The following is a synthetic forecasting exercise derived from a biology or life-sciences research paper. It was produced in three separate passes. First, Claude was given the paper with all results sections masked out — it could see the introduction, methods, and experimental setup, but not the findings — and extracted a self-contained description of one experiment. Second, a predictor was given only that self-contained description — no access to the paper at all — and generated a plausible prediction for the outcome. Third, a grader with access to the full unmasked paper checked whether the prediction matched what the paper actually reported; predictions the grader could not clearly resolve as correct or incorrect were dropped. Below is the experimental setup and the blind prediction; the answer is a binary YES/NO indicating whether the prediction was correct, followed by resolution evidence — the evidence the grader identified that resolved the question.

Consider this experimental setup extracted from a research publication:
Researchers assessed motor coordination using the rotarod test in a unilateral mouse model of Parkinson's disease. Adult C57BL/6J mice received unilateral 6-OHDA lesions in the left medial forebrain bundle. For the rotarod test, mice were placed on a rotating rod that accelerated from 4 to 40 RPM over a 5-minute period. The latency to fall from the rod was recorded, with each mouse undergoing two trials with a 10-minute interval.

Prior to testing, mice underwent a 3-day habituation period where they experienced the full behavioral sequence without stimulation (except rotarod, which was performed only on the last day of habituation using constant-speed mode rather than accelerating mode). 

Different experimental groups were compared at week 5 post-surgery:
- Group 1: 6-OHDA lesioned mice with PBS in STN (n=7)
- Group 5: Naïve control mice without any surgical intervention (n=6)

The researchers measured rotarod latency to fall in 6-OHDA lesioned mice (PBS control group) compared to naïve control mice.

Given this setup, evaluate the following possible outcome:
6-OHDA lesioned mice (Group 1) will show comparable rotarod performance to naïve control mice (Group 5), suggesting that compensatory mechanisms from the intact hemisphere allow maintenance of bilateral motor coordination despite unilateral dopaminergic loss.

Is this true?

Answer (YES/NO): NO